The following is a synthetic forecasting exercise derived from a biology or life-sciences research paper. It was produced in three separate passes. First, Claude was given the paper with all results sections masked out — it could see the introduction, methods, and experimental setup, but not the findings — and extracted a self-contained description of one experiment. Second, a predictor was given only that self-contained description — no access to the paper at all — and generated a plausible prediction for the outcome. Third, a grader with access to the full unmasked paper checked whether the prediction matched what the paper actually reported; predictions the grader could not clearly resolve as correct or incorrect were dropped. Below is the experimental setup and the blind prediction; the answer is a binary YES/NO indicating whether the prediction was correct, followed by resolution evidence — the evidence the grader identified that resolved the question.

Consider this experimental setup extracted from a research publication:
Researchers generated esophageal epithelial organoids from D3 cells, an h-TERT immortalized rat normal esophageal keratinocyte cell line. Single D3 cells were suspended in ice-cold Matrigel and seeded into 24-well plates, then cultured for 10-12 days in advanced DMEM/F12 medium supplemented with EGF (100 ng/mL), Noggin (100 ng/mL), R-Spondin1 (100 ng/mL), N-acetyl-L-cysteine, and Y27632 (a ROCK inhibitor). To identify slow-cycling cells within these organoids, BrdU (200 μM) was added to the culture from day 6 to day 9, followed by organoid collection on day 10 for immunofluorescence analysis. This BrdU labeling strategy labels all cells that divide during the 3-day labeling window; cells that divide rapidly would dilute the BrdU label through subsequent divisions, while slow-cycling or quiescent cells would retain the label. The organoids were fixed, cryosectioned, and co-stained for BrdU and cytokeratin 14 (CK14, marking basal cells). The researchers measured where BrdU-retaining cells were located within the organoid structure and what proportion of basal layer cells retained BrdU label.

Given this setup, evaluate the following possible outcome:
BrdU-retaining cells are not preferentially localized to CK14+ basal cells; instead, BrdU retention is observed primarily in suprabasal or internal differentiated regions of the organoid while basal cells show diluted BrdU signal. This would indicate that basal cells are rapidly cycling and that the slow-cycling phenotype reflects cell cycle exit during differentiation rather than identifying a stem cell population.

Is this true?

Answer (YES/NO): NO